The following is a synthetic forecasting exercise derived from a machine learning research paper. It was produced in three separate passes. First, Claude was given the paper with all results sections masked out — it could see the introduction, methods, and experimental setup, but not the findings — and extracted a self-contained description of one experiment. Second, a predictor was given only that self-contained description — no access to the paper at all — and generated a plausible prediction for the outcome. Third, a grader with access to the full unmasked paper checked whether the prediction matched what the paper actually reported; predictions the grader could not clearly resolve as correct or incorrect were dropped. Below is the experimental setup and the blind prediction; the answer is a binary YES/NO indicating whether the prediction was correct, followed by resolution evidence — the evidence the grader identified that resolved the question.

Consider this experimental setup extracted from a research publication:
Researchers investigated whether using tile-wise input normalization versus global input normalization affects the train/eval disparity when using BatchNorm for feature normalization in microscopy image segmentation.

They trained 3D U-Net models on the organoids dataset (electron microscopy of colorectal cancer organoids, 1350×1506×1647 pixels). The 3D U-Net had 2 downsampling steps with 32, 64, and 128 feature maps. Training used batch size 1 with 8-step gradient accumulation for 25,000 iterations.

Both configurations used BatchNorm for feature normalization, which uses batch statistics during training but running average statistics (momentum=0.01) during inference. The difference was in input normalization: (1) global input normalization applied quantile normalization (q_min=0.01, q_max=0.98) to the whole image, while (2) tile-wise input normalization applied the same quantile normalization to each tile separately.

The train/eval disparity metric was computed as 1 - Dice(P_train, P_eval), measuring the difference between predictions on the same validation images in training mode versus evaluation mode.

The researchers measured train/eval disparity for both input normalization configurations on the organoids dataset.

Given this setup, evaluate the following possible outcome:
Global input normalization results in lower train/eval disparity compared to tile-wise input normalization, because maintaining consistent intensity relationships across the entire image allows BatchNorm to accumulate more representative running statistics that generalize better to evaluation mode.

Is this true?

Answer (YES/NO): YES